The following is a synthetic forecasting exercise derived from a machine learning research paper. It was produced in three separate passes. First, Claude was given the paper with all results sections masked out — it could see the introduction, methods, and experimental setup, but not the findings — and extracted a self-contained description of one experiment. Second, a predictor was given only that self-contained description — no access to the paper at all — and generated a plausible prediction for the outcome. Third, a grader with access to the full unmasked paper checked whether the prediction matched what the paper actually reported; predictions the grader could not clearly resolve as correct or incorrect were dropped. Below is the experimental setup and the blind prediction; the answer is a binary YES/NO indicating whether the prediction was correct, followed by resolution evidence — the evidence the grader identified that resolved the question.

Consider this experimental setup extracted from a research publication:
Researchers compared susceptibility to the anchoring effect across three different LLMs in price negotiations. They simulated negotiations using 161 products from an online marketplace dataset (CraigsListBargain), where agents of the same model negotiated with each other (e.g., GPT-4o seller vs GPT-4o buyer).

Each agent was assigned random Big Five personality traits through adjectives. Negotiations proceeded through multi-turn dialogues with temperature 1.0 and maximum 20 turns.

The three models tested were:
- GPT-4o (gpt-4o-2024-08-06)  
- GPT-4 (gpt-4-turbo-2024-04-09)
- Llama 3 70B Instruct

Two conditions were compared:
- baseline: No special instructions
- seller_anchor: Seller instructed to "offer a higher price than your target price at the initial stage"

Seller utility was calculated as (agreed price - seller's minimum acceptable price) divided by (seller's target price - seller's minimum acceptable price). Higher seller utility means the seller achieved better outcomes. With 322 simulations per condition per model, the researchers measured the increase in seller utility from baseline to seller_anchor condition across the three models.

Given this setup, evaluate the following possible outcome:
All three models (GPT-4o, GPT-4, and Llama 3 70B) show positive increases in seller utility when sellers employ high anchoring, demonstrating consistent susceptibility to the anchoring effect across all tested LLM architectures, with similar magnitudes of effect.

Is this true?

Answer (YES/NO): NO